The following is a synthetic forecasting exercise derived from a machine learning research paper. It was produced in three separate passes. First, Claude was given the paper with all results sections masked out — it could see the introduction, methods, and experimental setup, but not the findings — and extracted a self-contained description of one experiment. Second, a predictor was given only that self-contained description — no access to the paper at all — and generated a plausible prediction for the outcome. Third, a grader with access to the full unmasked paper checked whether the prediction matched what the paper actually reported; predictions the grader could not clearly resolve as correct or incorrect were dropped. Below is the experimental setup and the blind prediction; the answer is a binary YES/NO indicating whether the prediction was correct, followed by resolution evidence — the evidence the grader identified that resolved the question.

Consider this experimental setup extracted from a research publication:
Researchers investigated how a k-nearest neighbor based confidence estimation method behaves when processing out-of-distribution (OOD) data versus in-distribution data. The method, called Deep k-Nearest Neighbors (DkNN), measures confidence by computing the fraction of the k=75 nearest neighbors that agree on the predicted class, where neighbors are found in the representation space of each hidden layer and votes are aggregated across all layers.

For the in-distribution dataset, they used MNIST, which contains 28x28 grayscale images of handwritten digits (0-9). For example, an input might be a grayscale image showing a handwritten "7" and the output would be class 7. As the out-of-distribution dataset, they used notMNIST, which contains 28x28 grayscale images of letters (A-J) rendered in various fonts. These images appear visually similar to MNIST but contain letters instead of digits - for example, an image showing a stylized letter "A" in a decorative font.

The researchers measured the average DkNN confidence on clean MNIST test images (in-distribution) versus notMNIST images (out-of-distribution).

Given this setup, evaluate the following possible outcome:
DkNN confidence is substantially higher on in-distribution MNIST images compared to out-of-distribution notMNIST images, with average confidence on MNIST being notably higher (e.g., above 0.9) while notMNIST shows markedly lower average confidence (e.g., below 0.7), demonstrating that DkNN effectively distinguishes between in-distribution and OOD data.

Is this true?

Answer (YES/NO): NO